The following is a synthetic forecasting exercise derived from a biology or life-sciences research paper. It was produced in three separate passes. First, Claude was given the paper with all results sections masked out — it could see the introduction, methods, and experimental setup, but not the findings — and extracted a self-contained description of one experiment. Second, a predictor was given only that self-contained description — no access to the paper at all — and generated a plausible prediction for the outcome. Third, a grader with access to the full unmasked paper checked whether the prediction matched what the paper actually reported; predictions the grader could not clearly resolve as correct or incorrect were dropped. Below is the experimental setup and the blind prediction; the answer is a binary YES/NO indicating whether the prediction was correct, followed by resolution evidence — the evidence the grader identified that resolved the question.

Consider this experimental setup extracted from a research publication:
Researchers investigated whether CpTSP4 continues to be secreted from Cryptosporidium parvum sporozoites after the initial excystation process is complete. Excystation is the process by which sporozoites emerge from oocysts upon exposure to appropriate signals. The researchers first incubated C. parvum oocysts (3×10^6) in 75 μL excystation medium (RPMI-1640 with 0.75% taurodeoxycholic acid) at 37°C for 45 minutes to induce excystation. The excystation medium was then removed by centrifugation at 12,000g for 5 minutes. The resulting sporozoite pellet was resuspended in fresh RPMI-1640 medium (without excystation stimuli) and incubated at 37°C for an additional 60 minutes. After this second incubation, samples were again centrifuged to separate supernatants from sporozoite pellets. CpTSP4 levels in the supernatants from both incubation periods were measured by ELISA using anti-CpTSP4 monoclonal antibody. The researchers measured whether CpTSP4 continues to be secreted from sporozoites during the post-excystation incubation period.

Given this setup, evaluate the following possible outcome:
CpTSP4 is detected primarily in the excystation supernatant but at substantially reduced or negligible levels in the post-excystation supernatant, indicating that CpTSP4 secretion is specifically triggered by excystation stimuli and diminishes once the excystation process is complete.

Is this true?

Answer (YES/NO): NO